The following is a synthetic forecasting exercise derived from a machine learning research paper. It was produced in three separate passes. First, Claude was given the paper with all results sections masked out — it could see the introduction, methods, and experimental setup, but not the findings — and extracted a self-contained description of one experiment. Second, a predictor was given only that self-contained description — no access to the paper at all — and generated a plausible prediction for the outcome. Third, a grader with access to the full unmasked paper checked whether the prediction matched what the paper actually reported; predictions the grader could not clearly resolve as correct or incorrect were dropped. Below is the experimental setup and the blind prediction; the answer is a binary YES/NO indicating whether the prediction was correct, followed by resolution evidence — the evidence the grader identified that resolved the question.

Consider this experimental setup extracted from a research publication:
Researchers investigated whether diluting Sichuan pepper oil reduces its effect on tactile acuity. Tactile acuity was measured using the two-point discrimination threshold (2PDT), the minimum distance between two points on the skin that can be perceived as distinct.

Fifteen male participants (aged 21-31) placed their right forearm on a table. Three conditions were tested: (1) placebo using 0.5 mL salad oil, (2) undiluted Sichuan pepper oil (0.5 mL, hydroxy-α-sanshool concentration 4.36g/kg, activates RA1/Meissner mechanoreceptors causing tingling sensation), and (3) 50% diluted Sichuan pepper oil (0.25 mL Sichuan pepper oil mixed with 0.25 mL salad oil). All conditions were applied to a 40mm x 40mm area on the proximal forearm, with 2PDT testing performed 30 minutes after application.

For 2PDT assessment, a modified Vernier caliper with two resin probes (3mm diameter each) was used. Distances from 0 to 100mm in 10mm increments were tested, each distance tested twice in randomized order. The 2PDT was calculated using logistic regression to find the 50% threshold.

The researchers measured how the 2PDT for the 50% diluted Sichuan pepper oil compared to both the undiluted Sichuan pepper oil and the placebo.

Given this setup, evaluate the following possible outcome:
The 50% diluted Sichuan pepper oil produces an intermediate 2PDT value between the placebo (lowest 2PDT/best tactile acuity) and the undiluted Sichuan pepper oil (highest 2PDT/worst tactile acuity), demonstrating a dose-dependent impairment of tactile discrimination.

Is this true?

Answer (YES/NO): YES